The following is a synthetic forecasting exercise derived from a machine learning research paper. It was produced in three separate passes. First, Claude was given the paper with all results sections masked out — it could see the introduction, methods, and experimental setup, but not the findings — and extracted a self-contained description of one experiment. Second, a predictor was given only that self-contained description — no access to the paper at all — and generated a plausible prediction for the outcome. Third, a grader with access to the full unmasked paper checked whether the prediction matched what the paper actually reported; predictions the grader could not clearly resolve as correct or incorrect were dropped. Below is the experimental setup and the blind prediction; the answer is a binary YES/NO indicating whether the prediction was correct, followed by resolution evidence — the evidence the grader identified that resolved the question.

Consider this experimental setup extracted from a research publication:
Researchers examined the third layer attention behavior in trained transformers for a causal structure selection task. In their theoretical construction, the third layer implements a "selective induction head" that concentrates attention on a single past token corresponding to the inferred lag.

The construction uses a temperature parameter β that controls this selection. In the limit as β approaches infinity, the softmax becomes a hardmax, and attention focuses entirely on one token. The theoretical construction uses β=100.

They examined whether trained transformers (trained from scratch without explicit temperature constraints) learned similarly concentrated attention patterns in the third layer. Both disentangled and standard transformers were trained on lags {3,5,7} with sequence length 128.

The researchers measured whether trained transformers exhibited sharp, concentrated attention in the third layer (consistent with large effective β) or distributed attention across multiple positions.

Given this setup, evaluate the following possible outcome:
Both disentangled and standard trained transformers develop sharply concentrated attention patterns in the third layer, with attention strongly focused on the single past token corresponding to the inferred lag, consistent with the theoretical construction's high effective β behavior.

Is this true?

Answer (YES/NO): YES